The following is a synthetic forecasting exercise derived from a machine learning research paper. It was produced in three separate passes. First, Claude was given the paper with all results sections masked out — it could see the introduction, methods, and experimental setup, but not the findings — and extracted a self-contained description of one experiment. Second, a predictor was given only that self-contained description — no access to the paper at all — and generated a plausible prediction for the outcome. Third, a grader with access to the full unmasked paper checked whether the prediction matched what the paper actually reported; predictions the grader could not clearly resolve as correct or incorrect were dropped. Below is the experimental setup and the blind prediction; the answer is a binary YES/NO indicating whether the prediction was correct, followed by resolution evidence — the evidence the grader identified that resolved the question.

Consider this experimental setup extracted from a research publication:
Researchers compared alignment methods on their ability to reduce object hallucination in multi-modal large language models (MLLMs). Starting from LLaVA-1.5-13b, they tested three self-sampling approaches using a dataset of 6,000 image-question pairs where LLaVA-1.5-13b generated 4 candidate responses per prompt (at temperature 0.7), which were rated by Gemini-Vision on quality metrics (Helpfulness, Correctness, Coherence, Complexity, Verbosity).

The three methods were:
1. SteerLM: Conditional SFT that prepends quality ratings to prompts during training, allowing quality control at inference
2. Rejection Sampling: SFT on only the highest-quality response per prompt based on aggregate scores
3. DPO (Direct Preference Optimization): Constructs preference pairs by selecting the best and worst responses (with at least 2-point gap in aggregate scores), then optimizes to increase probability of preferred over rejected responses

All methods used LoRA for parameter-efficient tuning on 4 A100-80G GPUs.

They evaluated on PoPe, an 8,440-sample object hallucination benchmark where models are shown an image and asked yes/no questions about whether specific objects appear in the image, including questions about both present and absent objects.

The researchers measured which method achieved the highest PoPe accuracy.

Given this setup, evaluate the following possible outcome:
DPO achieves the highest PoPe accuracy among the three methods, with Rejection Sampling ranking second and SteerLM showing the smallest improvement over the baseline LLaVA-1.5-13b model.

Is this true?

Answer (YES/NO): NO